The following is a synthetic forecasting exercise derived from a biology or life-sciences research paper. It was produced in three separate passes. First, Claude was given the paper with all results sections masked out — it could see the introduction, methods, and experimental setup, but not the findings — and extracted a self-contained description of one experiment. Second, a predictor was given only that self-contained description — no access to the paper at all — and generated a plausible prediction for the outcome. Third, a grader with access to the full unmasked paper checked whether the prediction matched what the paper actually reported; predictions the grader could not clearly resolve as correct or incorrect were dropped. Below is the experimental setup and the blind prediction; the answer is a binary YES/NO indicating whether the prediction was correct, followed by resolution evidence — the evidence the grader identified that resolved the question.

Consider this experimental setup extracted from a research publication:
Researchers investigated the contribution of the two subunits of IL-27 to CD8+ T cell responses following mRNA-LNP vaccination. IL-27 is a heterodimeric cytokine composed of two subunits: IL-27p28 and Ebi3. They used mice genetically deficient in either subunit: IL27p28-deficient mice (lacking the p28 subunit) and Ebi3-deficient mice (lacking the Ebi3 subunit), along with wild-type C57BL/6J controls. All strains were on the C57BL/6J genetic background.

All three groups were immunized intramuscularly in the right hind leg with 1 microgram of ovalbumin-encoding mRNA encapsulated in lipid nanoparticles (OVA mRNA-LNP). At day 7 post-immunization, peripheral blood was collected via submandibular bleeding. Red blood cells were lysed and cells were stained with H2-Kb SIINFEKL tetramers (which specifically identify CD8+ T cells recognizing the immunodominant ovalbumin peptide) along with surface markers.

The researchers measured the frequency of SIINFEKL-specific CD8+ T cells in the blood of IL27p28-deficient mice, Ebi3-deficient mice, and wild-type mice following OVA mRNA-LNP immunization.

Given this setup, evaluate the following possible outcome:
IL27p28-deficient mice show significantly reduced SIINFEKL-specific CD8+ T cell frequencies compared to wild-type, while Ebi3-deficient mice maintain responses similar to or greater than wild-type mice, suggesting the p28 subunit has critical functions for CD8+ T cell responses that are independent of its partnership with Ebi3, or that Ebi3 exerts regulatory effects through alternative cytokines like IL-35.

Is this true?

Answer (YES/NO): NO